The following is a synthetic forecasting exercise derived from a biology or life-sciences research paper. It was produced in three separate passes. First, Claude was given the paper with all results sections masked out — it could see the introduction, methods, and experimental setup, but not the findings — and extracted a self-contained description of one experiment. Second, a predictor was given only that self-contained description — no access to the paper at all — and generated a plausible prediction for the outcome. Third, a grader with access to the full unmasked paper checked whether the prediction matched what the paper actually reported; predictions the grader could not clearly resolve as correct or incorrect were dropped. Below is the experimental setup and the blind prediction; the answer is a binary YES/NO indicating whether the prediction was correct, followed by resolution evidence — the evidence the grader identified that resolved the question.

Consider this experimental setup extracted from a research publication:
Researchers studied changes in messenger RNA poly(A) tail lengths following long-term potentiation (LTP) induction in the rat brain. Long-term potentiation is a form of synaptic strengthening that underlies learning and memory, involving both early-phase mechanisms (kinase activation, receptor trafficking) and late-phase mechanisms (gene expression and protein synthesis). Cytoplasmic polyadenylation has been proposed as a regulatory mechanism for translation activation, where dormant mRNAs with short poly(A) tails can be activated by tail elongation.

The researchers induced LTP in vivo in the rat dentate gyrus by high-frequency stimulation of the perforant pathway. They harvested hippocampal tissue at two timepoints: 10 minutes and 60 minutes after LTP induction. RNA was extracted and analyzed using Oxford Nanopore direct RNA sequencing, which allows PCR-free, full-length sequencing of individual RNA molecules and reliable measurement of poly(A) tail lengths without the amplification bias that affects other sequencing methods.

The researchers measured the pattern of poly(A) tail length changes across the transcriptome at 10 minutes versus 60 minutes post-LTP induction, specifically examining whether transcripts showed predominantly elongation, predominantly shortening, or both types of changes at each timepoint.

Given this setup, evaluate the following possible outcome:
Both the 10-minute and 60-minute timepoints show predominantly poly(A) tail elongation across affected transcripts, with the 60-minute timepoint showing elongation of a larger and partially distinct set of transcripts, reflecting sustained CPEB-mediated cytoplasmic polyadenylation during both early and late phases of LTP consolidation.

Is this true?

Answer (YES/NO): NO